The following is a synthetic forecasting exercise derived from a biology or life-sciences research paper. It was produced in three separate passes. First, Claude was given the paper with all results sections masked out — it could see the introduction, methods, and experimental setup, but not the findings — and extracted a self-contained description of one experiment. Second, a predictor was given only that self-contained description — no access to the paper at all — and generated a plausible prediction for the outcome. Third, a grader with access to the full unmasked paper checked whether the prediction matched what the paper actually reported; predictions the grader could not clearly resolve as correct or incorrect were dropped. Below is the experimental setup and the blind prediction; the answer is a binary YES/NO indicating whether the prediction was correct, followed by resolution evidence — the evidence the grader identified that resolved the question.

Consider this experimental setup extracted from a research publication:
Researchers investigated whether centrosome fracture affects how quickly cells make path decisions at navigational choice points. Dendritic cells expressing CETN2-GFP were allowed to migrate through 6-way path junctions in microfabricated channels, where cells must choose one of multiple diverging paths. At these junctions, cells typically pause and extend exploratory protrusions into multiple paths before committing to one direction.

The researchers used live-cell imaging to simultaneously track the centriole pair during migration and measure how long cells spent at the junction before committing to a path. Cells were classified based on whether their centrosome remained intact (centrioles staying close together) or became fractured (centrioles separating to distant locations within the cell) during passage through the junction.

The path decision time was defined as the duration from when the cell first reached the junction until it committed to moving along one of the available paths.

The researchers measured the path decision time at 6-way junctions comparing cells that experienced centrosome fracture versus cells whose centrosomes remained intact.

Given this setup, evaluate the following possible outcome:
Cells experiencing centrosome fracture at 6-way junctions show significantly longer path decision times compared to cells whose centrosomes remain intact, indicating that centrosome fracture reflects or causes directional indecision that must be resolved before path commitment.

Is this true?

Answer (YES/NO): YES